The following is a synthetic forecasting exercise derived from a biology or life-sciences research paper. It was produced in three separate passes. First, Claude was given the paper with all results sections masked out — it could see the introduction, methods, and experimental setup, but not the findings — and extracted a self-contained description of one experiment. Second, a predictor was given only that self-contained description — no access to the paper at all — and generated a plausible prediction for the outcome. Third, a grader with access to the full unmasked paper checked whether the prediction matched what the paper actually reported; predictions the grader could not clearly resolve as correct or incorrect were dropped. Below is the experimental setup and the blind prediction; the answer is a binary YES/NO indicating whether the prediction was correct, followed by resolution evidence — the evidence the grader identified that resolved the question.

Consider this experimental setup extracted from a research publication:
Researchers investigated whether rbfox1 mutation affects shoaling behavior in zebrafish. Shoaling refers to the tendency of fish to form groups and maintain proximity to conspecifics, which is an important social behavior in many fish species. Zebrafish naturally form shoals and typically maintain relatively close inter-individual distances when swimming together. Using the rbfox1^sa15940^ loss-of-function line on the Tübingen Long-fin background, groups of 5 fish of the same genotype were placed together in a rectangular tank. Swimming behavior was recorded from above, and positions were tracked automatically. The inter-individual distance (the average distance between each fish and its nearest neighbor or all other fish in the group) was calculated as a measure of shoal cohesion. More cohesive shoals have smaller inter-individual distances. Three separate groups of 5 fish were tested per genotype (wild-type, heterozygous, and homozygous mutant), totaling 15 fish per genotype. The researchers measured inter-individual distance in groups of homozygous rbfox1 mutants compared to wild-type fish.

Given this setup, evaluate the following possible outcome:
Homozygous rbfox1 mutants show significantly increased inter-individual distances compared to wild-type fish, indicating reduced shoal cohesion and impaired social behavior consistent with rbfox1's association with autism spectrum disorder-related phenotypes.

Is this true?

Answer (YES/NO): YES